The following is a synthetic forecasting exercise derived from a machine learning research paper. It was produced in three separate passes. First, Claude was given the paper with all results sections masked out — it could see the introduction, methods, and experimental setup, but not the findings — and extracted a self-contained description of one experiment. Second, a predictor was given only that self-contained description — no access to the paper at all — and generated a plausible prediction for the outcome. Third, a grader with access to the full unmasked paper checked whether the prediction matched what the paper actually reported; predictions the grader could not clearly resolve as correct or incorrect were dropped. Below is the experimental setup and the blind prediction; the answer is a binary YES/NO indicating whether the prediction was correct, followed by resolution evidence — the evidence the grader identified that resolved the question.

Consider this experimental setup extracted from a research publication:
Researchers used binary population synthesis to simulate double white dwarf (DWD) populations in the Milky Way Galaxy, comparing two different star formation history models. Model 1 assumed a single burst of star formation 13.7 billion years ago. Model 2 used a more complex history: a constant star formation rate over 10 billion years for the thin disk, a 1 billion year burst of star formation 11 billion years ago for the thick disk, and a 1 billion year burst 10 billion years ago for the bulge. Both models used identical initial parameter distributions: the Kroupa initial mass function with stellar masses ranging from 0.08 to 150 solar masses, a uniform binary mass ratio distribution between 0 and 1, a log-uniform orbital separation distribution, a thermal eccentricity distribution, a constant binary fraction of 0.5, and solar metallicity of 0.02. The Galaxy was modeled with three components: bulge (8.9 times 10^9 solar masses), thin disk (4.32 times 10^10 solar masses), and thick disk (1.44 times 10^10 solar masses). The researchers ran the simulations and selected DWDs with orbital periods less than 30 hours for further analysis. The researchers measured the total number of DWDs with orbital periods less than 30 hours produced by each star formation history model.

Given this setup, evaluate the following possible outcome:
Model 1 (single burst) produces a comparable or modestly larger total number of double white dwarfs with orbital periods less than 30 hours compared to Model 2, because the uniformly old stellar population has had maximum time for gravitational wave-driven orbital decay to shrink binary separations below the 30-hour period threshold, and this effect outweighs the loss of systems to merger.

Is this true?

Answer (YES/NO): YES